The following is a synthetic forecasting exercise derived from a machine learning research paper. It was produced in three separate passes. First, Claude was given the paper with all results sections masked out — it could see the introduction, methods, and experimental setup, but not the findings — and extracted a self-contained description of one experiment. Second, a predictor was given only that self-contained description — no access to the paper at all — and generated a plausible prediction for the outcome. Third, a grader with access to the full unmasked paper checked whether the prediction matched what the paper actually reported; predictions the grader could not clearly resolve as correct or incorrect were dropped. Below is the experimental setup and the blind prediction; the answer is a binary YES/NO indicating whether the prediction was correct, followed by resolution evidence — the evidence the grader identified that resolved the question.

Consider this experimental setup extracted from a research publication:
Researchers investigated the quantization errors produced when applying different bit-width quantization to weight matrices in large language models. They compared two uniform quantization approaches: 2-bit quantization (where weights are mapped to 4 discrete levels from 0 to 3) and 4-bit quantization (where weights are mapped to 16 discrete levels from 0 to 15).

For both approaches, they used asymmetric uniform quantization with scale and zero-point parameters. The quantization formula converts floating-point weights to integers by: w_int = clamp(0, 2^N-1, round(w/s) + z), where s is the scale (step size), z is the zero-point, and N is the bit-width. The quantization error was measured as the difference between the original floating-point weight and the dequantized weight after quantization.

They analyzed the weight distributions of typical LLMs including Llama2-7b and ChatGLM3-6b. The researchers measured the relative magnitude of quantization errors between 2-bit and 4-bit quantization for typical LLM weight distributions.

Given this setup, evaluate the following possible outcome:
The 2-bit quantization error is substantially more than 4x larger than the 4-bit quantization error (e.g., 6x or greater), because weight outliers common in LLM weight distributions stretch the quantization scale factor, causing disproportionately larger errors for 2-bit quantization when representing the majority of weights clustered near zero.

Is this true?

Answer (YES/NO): YES